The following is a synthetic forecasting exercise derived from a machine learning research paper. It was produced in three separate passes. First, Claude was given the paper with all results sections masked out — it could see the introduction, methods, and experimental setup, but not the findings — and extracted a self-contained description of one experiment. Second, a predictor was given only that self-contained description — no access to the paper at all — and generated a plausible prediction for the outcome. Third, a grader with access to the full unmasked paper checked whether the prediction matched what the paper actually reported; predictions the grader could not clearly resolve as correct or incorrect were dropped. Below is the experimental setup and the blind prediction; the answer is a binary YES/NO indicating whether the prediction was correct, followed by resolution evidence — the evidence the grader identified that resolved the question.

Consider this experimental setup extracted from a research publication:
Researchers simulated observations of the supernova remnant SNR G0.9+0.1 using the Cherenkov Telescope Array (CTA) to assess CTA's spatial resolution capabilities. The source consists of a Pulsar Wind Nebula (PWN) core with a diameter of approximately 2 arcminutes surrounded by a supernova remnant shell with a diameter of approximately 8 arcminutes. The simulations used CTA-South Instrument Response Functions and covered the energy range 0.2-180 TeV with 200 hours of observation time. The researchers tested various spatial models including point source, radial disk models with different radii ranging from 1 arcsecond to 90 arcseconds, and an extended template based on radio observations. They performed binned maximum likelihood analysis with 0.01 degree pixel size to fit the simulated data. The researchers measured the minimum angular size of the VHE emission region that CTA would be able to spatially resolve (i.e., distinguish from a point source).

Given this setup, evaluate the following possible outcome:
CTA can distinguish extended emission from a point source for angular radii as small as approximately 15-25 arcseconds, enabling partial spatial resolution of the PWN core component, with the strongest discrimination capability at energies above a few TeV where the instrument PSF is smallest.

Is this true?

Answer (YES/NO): NO